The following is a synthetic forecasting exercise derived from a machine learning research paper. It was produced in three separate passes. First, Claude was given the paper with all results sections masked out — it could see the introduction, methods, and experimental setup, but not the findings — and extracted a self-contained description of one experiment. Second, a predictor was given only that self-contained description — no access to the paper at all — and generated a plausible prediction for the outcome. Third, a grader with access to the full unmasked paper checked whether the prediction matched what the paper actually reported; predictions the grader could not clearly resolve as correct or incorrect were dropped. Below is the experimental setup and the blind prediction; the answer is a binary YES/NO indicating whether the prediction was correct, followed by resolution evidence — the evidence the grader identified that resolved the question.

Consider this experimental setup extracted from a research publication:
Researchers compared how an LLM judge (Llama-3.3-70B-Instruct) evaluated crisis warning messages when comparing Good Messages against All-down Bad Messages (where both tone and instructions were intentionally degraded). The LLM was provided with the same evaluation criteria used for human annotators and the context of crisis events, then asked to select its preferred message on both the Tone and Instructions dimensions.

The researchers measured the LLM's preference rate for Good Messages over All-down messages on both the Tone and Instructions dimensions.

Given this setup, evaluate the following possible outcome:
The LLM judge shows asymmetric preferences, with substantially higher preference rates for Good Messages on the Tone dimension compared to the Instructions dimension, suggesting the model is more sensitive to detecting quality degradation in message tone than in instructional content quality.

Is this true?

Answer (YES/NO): NO